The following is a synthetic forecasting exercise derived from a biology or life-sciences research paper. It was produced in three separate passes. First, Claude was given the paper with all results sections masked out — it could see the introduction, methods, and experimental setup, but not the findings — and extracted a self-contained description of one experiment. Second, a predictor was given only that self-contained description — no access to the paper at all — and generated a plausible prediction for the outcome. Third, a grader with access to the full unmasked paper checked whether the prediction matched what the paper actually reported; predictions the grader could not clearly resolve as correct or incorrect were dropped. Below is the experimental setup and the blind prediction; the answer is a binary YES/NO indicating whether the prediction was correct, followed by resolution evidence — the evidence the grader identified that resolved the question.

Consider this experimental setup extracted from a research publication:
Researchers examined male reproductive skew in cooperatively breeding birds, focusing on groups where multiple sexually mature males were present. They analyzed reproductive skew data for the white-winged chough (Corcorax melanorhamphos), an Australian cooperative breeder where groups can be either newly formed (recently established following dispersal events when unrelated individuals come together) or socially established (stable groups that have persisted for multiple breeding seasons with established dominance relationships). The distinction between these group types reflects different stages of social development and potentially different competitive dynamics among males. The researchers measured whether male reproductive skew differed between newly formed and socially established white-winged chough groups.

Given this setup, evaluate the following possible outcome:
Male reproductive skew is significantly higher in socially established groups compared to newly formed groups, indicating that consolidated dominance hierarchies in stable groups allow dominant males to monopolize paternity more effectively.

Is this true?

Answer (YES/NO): YES